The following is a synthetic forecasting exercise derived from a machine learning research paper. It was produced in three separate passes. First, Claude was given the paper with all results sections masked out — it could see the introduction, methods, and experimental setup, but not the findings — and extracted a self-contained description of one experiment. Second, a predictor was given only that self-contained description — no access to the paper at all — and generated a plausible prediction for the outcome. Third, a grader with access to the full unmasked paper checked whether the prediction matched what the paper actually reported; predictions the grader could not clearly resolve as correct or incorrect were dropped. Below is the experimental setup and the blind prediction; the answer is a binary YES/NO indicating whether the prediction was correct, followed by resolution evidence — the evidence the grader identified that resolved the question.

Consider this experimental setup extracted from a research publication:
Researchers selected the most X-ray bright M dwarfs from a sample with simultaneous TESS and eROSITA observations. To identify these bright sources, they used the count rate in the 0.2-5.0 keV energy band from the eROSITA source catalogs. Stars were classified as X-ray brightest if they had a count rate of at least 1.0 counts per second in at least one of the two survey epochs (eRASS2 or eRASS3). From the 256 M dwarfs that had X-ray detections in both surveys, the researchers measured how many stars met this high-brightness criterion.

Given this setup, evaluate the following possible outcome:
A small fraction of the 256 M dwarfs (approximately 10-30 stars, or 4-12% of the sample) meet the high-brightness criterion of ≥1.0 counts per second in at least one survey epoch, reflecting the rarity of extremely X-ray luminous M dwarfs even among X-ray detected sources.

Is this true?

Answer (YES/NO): NO